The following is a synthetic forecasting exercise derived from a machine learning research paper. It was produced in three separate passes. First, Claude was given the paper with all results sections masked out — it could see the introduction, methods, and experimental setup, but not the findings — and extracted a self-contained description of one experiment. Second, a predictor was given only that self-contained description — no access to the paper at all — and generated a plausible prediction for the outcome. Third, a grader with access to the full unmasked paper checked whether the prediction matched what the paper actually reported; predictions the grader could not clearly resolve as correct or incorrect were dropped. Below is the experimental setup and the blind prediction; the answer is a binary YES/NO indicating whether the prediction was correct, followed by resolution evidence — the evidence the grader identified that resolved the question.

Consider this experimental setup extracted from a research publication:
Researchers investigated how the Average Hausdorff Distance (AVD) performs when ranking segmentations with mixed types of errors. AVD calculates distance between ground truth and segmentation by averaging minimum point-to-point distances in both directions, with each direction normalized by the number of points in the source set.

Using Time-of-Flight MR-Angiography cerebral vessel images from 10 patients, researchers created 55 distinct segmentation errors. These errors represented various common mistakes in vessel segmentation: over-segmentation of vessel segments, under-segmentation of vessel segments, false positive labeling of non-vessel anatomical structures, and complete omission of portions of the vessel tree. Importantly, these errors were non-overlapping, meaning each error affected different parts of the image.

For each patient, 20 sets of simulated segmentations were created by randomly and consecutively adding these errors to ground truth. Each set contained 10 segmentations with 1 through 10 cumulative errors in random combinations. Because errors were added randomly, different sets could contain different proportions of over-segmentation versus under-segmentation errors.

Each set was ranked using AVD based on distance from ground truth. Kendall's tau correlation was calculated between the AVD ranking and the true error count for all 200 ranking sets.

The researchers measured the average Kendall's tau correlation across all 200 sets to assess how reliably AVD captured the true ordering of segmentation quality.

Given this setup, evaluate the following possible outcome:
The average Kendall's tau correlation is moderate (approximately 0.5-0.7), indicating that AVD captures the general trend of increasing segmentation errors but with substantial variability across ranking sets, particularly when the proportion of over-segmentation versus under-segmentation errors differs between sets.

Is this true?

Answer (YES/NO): NO